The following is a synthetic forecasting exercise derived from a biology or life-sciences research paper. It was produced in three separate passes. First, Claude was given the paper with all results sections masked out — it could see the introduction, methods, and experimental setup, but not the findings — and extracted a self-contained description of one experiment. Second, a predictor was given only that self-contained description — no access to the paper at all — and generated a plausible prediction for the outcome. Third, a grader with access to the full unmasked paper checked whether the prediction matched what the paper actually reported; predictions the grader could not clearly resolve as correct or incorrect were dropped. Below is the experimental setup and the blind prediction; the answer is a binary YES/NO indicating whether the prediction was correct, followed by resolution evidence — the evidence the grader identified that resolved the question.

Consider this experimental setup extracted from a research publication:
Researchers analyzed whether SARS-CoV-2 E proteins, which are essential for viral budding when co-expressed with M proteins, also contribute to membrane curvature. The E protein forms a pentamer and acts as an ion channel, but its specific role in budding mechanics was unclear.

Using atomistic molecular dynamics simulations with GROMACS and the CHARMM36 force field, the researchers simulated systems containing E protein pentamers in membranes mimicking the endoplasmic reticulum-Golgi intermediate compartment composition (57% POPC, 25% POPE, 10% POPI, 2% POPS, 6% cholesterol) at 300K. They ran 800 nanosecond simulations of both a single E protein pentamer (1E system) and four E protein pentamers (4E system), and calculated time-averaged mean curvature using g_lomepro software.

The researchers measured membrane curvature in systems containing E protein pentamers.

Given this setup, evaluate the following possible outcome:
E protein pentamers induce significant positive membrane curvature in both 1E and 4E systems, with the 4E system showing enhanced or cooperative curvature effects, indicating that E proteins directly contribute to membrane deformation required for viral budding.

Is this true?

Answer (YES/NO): NO